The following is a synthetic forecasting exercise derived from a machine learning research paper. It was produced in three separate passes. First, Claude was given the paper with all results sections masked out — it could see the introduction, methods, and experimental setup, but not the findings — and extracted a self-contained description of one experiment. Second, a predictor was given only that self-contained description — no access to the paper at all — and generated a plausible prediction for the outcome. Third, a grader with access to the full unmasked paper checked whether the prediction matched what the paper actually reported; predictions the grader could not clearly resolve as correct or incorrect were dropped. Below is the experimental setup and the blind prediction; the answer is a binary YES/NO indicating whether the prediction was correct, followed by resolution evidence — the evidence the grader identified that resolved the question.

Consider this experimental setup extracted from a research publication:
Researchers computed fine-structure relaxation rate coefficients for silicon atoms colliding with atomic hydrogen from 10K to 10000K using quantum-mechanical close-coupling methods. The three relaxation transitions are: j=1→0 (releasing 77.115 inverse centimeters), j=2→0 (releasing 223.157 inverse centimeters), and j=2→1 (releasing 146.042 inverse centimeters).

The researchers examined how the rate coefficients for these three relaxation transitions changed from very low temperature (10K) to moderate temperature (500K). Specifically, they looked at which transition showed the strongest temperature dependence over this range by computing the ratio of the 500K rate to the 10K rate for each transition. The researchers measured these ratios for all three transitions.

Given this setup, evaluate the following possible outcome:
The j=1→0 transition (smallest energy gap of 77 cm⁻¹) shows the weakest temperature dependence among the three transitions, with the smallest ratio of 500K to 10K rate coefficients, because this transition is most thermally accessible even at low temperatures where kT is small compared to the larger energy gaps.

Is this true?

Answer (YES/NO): YES